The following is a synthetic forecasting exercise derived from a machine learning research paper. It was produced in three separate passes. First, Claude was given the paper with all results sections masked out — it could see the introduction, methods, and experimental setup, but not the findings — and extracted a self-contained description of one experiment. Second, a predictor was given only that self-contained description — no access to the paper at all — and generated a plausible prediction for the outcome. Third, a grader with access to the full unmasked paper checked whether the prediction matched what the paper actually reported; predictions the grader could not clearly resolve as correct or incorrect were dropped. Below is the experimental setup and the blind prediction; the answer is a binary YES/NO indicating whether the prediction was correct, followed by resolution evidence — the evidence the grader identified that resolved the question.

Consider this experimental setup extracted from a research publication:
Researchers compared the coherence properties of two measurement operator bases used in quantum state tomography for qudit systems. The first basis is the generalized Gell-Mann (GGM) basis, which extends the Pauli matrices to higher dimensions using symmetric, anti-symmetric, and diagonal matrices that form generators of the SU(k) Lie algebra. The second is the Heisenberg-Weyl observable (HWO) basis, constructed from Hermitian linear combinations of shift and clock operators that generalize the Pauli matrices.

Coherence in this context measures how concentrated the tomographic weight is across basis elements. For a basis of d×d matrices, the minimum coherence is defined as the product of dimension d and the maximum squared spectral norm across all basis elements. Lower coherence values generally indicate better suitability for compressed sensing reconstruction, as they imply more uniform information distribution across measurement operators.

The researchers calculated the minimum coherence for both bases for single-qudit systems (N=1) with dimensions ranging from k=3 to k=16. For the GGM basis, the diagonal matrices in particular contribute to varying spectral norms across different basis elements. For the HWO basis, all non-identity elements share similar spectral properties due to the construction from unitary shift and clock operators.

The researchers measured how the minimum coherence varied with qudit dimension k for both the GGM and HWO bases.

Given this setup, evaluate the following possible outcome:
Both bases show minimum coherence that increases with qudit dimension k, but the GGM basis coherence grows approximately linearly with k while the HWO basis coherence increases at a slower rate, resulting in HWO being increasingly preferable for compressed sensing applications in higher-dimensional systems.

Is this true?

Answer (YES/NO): NO